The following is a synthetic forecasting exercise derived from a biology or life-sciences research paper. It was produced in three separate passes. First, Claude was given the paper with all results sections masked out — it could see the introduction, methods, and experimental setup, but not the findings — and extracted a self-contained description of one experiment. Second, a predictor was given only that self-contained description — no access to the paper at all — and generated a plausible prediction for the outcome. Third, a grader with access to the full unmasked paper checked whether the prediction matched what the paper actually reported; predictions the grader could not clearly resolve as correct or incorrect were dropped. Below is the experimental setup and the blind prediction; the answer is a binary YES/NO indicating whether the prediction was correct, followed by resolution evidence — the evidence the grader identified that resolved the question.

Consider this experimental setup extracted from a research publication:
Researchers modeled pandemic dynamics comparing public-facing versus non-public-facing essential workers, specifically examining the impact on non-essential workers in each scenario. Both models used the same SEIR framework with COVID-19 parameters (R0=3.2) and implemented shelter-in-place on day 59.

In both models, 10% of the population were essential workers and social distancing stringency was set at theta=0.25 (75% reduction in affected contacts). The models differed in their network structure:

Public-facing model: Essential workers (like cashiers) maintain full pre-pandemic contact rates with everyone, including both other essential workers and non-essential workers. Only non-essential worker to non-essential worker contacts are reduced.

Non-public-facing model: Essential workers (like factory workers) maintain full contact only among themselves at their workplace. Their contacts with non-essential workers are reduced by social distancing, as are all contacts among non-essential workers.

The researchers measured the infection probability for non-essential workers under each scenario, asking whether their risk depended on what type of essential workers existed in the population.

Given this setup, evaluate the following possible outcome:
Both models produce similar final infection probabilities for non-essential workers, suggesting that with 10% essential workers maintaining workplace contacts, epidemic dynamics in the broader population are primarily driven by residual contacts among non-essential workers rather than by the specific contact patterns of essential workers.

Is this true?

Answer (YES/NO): NO